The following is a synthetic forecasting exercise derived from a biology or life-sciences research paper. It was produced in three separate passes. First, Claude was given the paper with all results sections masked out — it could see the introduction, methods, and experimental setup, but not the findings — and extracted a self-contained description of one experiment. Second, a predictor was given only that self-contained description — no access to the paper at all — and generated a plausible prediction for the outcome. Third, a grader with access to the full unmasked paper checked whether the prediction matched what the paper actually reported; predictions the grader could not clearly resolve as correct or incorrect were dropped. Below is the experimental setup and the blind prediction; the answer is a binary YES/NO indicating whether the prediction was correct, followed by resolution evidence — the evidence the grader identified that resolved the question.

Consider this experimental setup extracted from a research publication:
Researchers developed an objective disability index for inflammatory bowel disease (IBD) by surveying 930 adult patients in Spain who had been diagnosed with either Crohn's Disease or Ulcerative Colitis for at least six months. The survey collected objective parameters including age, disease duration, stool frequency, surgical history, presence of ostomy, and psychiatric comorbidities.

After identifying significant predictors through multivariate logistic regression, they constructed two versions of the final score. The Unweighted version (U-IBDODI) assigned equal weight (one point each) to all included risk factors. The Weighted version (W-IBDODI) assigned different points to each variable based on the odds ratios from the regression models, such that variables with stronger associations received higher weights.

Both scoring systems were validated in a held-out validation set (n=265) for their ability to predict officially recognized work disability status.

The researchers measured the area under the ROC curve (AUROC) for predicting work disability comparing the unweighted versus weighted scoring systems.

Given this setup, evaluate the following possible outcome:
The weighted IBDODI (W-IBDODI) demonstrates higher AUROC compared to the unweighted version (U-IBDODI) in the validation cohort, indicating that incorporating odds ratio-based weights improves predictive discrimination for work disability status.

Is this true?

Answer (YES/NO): NO